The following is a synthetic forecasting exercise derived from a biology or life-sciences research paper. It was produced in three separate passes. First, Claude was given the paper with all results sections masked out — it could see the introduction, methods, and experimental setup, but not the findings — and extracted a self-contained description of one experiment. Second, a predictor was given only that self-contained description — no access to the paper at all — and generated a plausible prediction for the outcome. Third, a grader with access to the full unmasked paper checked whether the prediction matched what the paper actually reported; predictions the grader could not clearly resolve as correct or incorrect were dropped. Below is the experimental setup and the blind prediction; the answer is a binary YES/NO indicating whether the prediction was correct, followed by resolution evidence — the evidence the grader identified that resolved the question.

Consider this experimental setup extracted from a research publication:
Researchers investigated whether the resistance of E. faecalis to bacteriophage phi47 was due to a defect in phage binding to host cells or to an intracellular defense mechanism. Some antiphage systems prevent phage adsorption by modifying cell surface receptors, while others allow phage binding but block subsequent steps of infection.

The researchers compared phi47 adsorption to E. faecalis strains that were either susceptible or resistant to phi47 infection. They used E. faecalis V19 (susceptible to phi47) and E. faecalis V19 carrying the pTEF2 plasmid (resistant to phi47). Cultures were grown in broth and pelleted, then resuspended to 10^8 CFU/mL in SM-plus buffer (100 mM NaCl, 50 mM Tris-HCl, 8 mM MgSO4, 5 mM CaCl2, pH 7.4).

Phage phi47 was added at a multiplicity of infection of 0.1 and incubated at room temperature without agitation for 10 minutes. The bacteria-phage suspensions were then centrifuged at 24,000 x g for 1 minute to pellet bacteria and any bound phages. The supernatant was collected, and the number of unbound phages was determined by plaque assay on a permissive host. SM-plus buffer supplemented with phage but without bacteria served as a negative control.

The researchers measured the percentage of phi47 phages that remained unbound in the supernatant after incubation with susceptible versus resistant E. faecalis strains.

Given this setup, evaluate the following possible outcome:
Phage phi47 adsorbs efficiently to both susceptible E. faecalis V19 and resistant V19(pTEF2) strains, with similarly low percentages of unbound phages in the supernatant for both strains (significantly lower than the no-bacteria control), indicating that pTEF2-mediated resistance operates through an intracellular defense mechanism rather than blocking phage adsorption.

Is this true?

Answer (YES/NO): YES